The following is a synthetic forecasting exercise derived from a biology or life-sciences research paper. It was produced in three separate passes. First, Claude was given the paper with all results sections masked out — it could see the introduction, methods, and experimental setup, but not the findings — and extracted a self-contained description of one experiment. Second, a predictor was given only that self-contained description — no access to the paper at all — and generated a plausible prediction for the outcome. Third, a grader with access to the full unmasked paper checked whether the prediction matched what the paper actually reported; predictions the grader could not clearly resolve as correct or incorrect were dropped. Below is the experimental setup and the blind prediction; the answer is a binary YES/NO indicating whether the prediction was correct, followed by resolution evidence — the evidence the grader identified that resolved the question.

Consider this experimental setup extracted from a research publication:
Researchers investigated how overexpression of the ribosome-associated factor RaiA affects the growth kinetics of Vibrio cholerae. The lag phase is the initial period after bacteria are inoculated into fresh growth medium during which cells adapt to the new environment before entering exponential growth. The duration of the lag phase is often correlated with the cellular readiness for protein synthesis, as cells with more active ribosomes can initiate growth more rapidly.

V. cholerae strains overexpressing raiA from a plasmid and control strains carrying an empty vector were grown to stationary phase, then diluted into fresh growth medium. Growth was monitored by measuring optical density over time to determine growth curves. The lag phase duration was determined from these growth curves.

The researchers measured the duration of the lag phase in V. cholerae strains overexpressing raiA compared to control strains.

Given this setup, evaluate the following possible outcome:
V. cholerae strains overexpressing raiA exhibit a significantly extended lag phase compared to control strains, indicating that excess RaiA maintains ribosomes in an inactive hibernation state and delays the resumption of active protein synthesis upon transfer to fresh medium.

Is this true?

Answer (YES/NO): NO